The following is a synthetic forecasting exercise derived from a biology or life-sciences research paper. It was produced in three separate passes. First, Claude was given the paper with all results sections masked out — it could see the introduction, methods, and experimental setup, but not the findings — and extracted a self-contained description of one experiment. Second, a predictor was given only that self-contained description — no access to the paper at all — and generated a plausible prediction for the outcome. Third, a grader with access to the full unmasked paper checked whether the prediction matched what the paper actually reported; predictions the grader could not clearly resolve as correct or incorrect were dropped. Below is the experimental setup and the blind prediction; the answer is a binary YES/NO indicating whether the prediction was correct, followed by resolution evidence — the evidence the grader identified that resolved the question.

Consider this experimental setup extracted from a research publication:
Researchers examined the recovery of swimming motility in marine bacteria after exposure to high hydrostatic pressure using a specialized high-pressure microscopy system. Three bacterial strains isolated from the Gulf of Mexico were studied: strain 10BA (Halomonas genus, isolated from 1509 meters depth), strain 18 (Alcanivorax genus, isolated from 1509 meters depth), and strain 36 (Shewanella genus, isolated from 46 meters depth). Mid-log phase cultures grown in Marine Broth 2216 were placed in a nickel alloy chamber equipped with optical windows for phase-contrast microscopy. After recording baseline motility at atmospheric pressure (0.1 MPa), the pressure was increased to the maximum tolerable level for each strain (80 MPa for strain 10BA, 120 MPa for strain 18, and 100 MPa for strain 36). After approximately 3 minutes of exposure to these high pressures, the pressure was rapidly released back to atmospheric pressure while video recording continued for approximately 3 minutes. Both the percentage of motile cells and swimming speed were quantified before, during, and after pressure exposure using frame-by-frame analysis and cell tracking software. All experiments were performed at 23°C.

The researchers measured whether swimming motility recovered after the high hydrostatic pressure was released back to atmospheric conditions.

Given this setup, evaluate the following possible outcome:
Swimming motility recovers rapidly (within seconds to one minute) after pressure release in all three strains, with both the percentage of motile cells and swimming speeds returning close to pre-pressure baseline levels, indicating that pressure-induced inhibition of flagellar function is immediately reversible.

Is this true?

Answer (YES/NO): NO